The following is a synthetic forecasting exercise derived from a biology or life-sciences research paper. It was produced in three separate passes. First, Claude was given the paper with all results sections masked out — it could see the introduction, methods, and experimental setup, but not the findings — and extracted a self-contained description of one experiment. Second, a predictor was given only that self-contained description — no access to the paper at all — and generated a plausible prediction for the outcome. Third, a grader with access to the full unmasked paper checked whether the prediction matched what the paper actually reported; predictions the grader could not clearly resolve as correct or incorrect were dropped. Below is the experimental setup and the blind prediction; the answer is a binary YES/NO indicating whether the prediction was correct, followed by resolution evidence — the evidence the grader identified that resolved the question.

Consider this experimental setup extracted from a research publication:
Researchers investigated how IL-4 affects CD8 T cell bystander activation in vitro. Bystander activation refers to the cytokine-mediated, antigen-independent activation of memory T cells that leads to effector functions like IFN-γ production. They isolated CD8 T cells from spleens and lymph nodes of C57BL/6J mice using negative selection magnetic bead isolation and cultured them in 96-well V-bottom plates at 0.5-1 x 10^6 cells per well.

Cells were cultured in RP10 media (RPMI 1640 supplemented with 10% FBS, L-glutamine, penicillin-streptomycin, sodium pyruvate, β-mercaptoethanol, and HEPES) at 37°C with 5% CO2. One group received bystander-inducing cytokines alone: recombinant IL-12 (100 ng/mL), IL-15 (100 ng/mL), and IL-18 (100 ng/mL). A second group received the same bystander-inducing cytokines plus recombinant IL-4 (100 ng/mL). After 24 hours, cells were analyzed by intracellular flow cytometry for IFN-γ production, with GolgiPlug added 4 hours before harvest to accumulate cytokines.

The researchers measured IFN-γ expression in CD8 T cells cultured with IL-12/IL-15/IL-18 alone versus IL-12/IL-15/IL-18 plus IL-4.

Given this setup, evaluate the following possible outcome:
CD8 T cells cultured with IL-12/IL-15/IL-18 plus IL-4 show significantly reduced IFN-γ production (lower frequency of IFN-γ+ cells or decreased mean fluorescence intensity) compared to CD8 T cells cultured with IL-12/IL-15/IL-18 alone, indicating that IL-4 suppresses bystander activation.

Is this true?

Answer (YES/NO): YES